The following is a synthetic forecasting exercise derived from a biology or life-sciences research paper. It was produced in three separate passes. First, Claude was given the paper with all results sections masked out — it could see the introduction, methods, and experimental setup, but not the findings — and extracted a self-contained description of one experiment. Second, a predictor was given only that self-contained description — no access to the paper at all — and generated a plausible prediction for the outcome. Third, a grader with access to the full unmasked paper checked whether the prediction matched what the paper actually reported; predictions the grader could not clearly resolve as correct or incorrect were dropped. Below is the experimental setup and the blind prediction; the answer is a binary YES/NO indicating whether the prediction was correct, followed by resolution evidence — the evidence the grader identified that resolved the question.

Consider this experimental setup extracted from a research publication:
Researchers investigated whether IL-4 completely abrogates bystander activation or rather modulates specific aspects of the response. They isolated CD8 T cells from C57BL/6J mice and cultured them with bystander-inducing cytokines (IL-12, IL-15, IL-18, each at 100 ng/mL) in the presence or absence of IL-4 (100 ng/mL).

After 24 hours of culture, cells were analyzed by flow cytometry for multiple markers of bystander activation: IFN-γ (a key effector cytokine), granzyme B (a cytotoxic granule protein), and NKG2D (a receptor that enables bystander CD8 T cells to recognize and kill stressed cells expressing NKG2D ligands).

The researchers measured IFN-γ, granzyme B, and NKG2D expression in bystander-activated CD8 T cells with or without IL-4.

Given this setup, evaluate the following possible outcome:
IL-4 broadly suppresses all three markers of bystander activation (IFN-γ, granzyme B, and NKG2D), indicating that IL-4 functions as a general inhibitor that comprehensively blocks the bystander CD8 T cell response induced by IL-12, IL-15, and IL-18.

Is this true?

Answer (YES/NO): NO